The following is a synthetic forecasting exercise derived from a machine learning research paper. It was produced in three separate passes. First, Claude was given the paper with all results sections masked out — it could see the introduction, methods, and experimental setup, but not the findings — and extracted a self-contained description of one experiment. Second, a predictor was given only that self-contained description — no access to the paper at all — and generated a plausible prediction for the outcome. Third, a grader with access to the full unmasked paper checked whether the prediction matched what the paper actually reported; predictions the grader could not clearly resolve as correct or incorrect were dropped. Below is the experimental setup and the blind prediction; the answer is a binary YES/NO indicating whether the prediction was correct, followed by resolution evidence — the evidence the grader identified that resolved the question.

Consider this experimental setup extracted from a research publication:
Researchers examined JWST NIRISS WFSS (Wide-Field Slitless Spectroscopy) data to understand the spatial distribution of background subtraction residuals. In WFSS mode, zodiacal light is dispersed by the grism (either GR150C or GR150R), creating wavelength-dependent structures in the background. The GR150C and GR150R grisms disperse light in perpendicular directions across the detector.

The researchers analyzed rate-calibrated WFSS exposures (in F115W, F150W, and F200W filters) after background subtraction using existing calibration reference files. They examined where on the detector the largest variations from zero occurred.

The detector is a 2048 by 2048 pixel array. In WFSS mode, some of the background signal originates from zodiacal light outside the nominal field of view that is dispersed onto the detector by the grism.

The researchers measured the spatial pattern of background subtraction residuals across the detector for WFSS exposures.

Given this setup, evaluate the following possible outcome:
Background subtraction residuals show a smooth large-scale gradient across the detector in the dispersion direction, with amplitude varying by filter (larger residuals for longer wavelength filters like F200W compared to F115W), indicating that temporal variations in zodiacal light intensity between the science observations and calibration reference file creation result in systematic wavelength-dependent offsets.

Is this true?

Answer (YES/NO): NO